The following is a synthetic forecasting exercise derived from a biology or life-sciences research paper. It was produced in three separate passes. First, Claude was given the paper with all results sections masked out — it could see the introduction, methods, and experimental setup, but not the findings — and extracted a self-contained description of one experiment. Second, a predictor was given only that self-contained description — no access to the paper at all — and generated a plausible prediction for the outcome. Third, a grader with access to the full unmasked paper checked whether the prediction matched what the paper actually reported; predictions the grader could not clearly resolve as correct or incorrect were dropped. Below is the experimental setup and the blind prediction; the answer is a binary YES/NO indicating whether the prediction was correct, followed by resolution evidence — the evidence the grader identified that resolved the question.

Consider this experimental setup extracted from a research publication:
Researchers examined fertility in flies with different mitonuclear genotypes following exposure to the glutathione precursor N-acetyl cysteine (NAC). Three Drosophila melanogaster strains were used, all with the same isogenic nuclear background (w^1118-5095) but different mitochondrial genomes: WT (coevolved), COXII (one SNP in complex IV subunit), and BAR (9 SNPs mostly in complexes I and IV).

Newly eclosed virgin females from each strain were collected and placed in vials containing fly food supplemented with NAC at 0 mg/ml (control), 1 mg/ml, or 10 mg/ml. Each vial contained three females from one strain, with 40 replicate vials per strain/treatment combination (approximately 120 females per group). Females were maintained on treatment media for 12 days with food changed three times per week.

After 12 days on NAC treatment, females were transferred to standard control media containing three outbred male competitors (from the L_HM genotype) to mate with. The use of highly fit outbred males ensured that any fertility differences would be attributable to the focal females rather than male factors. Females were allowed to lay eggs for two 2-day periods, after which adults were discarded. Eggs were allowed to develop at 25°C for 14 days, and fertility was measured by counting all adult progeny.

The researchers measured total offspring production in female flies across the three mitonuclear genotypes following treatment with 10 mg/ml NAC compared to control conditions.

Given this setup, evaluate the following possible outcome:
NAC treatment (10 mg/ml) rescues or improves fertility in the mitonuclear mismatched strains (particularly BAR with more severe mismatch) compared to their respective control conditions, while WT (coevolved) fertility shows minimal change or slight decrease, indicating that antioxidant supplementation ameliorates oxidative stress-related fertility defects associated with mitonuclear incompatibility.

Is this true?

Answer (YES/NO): NO